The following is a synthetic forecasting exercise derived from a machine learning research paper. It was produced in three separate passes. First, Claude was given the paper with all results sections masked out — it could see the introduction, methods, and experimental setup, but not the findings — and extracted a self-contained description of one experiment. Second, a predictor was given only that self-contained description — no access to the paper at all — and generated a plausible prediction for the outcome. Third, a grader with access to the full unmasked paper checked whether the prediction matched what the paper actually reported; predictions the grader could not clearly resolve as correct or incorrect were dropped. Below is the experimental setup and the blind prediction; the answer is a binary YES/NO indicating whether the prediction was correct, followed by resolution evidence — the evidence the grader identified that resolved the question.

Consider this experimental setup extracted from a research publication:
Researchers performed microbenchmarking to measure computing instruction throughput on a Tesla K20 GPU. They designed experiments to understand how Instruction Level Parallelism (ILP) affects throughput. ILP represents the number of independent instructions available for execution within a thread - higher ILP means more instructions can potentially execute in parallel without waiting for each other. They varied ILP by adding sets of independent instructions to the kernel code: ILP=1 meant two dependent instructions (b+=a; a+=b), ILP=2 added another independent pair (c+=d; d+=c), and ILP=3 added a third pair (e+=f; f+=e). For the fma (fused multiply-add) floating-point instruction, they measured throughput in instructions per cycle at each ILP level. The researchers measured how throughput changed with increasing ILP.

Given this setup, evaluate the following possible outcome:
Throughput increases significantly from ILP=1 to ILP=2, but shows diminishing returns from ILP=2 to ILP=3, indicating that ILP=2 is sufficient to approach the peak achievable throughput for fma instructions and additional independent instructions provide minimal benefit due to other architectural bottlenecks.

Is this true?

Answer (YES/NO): NO